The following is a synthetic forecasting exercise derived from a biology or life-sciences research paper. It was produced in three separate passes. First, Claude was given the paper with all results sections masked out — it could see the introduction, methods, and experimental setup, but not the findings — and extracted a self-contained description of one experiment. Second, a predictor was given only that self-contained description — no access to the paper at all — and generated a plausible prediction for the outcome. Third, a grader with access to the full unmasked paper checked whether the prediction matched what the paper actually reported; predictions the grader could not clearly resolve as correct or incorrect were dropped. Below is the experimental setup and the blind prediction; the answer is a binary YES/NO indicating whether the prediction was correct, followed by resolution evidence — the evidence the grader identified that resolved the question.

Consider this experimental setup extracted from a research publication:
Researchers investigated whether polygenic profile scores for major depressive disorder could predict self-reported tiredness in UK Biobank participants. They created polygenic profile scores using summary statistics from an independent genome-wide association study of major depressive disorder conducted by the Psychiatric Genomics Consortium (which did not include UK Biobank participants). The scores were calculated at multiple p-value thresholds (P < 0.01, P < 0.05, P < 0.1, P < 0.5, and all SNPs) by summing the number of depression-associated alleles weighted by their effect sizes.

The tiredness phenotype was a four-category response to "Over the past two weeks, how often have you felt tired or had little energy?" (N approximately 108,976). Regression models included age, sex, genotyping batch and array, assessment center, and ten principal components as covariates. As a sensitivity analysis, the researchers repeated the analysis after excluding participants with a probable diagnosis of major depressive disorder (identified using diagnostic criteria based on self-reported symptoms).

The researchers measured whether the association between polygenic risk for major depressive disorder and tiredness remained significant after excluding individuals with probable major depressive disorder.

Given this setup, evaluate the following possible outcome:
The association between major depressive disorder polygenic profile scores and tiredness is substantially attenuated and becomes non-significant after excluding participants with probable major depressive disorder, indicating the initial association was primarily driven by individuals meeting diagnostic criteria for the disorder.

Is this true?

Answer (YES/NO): NO